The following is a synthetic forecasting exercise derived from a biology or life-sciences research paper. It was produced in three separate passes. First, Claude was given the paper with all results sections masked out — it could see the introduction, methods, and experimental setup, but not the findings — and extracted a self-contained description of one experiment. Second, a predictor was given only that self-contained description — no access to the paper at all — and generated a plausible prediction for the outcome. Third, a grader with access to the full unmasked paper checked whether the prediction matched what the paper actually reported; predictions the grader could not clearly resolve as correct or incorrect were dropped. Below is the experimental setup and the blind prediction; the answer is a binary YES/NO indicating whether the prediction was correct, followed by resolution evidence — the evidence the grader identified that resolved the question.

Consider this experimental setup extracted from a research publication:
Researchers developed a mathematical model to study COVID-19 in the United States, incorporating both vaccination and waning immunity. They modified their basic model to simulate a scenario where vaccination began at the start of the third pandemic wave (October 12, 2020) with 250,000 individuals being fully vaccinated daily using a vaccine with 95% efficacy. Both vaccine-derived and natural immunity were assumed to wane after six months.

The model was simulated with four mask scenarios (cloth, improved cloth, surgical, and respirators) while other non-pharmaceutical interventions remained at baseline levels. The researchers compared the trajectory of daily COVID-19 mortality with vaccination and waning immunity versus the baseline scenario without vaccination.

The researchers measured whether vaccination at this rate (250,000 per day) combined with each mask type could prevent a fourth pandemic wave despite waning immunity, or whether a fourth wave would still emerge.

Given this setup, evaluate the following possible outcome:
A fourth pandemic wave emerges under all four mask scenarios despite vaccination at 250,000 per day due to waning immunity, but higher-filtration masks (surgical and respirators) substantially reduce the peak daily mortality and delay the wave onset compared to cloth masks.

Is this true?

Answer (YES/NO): NO